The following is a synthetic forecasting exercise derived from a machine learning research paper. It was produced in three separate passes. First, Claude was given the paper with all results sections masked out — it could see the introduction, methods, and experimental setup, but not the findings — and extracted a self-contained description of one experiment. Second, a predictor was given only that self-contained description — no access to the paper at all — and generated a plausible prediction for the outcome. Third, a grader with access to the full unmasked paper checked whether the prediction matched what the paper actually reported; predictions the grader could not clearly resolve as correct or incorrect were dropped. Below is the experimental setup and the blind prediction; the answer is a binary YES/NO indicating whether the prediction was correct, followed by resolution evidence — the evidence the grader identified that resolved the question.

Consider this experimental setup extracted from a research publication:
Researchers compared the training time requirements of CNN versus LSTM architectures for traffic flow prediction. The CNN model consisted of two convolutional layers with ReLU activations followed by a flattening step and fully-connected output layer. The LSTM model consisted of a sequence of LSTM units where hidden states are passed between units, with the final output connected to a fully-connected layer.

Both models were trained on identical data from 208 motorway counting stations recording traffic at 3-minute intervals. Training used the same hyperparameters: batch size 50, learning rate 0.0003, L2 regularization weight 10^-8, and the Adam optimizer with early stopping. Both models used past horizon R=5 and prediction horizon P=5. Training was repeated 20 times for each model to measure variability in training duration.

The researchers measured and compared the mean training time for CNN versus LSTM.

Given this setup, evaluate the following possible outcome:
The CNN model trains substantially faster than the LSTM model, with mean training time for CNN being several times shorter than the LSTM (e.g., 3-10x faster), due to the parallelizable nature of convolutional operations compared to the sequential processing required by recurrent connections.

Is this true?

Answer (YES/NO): NO